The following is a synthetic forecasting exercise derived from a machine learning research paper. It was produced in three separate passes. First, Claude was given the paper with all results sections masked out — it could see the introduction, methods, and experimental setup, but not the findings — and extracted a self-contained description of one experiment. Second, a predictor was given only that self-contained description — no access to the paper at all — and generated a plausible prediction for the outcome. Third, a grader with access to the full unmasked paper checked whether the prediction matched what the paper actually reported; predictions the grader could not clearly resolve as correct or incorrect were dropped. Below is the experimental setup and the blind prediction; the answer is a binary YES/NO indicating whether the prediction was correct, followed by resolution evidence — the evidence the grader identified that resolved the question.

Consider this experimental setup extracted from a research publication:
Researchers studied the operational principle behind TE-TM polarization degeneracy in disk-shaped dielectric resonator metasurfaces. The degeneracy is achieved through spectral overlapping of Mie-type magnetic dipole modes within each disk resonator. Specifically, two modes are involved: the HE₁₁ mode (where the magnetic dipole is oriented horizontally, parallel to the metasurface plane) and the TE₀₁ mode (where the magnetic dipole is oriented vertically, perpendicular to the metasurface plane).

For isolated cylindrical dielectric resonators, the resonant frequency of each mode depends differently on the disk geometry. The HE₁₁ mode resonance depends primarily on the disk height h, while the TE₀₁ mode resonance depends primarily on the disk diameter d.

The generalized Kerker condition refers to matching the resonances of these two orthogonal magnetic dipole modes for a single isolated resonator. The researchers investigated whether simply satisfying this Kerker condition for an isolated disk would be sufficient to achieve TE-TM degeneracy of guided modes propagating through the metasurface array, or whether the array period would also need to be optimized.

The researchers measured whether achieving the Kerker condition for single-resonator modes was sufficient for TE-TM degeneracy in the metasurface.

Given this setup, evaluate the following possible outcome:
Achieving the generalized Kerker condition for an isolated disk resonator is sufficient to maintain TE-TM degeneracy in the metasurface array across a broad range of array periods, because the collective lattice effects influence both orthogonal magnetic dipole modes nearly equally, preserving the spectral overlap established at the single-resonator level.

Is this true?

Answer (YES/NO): NO